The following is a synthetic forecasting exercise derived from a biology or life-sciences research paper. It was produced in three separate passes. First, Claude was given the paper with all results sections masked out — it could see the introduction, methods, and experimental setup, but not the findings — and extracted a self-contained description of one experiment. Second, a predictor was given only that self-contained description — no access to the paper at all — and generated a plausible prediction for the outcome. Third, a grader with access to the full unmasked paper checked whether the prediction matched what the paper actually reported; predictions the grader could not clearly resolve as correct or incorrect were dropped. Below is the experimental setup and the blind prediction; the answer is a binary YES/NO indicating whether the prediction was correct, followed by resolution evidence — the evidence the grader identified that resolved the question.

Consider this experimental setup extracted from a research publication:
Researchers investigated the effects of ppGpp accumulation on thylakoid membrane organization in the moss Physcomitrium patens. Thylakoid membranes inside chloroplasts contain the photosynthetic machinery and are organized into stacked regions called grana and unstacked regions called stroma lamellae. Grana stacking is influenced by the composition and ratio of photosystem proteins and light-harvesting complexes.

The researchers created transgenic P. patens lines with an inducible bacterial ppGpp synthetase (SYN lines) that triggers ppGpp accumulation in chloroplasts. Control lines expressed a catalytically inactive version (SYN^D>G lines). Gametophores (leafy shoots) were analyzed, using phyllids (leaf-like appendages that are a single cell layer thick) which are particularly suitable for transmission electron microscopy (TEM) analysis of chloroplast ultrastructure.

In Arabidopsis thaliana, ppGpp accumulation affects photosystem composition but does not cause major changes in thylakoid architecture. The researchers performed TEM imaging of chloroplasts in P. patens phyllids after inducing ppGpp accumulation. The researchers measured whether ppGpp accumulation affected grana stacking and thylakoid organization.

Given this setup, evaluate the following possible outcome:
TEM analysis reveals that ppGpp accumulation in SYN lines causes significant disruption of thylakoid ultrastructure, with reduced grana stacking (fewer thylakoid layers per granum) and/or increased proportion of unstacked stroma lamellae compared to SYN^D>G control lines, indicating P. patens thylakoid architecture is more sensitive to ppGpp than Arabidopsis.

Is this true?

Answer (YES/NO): NO